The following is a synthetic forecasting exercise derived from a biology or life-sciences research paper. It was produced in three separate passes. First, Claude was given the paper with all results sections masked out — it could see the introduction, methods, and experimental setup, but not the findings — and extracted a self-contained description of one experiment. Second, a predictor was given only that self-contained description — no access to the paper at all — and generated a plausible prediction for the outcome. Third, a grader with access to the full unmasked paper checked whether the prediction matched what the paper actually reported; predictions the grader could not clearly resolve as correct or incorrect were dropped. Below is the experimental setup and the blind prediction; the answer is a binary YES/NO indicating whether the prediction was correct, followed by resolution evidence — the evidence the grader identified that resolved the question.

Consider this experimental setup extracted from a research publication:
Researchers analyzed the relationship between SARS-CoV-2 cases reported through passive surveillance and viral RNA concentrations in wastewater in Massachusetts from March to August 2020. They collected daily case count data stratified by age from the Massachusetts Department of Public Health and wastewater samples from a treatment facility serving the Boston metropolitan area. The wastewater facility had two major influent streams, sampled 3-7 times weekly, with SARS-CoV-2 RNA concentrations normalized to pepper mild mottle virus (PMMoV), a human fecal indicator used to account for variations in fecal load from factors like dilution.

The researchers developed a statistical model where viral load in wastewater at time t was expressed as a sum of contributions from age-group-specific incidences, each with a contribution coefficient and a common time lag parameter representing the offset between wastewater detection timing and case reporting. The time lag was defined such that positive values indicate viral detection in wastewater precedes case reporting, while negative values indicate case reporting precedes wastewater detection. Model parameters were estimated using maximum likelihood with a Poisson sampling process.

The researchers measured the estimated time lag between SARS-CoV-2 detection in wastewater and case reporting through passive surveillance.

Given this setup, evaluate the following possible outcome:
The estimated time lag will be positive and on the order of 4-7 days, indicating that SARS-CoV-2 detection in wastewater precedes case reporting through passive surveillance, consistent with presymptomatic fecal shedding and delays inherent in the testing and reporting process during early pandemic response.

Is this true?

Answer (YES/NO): NO